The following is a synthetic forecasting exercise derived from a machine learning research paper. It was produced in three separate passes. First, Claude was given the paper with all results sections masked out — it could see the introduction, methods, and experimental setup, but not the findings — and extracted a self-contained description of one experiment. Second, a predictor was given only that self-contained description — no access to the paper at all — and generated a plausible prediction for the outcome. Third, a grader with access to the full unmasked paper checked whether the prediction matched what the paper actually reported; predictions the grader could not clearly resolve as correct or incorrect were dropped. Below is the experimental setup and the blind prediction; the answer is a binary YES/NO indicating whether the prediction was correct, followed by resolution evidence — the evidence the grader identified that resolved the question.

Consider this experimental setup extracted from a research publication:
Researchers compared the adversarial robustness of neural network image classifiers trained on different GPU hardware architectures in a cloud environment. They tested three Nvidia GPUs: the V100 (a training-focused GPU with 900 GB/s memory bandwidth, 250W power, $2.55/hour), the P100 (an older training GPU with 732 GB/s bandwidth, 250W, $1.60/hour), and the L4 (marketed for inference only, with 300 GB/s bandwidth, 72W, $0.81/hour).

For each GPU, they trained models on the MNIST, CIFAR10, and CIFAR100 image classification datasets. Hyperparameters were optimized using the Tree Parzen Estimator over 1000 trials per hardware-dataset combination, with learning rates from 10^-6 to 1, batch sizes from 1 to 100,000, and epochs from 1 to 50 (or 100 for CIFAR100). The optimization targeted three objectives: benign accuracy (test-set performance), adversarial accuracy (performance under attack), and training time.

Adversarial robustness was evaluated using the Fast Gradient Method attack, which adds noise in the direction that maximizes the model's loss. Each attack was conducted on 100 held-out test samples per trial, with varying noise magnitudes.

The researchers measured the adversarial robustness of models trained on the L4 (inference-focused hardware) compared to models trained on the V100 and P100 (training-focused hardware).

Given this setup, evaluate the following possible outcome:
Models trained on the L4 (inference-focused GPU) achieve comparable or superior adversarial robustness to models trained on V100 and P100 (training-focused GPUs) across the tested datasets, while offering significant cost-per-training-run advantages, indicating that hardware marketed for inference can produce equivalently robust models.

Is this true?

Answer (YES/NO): YES